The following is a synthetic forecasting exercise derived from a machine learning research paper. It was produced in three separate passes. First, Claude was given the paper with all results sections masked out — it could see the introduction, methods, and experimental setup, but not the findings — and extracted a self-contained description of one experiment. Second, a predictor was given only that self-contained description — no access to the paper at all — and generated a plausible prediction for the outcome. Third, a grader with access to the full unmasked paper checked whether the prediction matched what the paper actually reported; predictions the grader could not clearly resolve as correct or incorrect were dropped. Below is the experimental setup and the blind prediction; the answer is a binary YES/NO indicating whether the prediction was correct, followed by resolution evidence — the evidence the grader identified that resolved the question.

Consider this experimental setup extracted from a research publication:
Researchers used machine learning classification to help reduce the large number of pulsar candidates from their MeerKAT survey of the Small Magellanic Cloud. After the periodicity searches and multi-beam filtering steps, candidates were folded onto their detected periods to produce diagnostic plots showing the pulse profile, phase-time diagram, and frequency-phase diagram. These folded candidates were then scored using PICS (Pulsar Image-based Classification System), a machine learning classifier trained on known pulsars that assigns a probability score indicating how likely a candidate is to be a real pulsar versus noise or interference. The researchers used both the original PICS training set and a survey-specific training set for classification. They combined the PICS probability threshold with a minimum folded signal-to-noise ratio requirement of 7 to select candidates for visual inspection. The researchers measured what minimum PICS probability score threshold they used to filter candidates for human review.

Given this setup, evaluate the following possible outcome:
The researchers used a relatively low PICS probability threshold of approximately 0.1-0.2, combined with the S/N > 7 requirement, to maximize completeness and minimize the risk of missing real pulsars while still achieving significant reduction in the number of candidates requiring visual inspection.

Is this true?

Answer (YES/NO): YES